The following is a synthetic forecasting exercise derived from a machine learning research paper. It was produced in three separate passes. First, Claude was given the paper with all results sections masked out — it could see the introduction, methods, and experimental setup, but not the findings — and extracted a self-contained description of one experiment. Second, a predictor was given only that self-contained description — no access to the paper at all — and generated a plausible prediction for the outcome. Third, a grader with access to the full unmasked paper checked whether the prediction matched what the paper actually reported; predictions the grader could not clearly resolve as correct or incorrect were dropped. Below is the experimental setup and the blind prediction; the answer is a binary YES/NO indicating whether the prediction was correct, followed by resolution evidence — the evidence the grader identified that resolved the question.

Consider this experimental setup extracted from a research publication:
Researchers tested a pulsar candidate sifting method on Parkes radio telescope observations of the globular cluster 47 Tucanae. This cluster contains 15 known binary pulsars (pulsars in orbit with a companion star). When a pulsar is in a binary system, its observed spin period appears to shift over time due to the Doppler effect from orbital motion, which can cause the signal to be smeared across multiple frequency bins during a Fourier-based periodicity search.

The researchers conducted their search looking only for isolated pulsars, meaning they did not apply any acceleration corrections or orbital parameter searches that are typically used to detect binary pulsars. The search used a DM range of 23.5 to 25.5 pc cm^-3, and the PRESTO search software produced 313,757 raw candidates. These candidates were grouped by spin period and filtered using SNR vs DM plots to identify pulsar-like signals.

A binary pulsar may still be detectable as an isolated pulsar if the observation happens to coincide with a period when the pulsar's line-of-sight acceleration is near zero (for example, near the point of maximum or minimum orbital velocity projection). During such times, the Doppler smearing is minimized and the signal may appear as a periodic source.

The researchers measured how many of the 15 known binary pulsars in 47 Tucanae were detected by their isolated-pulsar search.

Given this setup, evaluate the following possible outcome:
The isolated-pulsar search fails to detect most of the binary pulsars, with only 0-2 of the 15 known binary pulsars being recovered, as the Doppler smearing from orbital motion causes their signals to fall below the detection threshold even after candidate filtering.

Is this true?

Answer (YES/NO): NO